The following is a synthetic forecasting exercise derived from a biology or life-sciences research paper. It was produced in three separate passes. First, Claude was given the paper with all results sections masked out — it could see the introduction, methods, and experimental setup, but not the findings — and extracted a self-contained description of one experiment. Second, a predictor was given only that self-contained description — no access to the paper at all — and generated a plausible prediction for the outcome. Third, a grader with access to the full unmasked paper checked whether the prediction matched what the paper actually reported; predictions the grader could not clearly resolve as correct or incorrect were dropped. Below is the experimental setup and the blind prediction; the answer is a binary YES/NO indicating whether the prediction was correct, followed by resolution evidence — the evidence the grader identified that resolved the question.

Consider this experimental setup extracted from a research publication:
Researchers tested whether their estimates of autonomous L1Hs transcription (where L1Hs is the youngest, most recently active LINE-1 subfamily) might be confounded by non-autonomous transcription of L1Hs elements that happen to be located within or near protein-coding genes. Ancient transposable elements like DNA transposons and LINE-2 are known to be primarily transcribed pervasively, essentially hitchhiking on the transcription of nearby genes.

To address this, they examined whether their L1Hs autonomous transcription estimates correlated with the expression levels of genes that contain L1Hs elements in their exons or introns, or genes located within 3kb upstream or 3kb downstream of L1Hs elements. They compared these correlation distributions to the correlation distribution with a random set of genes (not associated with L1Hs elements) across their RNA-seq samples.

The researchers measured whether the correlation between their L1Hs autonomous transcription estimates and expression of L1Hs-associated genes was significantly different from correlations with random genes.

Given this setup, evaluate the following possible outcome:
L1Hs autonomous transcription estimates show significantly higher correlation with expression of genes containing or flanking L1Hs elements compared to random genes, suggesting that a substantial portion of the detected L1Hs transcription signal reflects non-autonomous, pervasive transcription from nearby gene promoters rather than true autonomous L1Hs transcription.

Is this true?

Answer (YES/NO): NO